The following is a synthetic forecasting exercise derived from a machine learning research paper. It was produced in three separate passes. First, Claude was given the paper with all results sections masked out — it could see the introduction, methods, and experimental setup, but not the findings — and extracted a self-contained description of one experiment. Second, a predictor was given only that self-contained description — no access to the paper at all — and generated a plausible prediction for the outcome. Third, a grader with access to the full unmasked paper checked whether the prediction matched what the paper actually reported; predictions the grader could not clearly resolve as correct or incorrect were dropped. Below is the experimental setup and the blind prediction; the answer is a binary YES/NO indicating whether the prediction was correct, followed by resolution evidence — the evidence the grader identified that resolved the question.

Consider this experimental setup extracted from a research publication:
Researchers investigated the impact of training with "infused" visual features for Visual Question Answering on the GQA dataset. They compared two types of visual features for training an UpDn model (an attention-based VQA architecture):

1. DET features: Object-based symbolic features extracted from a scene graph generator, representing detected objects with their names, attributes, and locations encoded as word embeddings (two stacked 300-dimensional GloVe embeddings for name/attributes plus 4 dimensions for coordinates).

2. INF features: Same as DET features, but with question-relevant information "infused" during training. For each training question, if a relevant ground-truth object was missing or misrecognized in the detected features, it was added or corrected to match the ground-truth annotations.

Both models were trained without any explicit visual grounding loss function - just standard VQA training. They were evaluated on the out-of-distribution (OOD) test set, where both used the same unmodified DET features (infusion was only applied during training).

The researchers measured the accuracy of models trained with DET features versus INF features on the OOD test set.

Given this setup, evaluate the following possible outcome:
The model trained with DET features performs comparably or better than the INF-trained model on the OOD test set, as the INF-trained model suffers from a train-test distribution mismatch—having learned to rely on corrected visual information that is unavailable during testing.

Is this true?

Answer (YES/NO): NO